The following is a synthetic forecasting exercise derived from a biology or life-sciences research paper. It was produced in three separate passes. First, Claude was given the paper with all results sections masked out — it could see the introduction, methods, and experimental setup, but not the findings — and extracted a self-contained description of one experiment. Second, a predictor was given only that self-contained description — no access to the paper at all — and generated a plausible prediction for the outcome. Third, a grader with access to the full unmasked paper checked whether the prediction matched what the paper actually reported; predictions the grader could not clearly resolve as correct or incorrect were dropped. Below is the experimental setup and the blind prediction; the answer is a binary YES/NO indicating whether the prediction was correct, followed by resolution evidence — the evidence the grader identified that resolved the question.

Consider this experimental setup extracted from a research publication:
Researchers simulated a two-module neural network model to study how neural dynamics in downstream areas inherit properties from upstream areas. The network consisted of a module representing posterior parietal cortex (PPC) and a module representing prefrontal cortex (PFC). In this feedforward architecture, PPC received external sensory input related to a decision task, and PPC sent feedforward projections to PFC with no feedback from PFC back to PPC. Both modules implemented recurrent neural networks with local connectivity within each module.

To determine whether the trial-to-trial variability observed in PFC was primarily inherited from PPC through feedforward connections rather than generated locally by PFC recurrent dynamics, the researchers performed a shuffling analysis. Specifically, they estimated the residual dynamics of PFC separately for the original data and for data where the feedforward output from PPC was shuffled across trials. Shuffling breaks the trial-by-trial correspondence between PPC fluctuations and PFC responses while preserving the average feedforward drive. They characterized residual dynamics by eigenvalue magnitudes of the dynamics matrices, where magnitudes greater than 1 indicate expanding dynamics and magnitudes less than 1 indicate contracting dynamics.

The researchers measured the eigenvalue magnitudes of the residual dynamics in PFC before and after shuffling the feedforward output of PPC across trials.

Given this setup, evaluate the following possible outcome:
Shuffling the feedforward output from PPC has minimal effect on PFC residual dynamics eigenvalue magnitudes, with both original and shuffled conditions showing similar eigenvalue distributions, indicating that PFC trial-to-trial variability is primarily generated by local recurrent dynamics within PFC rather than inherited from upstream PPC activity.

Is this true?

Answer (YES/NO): NO